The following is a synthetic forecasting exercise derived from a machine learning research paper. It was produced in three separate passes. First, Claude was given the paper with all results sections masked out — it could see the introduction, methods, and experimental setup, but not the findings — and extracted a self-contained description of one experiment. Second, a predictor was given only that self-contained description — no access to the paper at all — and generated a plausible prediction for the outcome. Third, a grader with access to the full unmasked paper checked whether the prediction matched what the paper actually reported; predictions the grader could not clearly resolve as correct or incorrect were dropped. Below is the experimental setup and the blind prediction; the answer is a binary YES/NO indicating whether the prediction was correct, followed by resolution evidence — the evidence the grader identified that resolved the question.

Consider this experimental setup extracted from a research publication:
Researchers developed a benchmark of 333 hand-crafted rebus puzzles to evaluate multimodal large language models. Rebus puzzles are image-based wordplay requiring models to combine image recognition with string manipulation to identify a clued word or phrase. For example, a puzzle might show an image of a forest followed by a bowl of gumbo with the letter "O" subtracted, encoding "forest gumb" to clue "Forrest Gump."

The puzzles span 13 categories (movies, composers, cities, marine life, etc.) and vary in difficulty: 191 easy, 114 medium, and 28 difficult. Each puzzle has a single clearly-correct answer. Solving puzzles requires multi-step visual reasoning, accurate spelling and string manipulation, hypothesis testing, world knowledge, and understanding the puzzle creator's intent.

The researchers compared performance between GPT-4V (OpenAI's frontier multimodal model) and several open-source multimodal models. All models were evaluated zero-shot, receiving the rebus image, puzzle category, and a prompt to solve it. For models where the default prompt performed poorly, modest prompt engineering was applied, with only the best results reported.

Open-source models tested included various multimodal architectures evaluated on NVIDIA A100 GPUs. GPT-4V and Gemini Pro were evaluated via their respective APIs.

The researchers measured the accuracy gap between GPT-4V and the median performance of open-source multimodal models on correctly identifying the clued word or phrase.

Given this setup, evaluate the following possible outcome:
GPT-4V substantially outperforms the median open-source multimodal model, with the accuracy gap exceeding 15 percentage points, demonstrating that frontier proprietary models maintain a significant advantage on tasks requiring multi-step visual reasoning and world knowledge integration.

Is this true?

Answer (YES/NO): YES